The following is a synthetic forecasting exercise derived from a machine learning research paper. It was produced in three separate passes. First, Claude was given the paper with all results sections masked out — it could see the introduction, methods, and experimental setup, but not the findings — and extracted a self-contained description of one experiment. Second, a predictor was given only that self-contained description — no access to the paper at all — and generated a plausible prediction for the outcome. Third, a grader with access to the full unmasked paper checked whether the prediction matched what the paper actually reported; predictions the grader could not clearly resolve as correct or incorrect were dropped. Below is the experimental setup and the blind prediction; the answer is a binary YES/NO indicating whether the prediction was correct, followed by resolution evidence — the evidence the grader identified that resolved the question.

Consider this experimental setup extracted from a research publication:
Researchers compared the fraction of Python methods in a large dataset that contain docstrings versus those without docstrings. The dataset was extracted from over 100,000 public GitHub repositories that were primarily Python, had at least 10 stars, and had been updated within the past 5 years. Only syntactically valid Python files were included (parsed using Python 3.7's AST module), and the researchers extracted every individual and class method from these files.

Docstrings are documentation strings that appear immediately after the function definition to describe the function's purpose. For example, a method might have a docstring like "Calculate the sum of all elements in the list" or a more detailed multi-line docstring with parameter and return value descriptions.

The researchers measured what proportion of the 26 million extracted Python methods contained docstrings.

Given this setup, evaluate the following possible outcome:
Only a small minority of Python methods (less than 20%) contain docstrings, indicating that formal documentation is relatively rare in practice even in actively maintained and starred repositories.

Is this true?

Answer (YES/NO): NO